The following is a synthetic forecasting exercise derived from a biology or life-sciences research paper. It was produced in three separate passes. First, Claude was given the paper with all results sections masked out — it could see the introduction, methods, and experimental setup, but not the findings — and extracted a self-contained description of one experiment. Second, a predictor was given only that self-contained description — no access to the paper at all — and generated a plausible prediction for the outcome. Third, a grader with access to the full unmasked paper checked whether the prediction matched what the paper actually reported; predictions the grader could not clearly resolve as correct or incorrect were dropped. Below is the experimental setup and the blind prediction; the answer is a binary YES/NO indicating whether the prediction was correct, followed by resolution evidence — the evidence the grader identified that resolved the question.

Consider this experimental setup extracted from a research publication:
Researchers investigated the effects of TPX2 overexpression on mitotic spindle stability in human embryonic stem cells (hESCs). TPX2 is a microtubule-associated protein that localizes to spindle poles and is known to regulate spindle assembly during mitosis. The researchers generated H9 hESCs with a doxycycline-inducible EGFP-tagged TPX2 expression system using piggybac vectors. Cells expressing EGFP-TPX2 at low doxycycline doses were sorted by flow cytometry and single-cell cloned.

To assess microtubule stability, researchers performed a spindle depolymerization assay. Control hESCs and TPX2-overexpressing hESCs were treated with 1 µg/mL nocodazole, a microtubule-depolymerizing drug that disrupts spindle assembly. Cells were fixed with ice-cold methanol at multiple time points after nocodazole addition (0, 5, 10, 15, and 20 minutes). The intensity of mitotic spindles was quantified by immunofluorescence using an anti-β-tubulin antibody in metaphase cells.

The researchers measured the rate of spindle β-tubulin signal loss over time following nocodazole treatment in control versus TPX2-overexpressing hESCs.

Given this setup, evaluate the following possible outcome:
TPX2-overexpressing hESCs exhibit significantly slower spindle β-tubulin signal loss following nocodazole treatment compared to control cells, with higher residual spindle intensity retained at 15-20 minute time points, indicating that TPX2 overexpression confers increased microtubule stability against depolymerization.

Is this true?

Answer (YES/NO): YES